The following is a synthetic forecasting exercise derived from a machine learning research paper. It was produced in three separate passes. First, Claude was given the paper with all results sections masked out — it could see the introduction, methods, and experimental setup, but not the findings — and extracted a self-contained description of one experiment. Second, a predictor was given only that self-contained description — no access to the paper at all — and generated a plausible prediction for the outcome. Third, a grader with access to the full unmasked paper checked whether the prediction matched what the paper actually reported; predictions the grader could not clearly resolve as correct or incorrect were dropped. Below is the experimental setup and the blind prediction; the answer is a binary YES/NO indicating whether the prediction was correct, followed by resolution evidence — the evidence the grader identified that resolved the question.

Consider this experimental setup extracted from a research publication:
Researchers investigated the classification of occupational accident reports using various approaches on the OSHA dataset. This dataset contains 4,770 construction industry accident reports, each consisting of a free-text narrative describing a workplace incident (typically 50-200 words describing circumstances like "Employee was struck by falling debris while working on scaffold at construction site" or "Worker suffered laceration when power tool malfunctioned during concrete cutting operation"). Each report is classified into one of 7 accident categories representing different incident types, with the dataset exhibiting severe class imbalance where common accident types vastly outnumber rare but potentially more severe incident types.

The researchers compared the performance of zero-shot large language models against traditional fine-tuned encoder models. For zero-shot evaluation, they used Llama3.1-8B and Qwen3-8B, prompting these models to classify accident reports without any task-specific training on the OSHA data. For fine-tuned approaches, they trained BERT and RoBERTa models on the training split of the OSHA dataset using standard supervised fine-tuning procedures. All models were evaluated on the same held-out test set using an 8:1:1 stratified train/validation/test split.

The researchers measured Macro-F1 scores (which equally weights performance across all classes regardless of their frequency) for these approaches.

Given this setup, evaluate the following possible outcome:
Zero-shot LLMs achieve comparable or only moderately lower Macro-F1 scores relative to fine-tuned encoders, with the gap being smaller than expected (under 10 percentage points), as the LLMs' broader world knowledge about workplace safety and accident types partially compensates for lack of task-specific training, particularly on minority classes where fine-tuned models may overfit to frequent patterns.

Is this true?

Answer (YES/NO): NO